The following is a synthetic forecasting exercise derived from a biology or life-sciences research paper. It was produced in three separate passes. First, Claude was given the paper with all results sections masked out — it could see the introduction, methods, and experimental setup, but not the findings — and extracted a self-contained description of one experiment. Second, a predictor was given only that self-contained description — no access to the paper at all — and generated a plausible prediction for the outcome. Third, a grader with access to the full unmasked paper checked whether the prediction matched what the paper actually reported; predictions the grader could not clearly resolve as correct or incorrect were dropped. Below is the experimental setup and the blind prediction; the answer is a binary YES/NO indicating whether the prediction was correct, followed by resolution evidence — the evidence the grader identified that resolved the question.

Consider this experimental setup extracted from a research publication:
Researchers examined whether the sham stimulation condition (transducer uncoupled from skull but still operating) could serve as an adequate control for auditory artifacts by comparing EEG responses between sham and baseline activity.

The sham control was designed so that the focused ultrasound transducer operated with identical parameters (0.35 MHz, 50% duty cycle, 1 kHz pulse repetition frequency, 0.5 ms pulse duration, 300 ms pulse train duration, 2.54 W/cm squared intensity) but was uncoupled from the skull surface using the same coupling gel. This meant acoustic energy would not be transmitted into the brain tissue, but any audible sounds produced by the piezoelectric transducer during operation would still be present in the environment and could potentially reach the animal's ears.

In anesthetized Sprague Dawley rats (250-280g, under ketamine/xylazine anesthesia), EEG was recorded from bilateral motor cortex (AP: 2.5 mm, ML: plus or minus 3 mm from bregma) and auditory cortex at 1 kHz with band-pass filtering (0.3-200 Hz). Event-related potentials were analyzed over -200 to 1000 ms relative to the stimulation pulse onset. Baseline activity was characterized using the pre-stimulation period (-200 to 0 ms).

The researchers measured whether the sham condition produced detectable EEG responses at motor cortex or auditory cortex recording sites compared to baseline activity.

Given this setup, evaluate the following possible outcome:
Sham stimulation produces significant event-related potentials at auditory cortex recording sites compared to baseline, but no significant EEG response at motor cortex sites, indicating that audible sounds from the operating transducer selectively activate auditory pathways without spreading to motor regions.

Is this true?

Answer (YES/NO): NO